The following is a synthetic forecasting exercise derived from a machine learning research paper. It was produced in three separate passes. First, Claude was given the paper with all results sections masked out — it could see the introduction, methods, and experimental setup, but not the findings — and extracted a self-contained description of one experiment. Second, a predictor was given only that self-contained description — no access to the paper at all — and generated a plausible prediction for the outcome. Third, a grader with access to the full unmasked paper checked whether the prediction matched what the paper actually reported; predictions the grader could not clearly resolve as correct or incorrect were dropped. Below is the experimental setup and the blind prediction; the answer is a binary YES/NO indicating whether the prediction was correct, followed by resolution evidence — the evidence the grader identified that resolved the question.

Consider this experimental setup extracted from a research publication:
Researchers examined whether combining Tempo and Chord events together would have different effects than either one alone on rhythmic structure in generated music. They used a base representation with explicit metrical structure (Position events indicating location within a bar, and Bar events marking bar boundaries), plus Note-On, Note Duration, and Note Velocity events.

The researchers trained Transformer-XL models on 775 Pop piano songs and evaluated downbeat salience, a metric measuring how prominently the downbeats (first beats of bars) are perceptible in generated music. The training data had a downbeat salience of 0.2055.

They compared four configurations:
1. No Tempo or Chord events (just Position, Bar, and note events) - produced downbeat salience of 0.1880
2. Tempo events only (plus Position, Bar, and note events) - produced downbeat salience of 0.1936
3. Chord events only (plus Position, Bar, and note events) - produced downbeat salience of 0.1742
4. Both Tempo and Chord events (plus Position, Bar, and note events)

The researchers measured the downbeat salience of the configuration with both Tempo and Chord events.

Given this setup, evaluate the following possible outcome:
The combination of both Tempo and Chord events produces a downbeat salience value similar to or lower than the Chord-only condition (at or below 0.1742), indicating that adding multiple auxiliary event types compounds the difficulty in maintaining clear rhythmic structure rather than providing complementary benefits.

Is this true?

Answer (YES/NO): NO